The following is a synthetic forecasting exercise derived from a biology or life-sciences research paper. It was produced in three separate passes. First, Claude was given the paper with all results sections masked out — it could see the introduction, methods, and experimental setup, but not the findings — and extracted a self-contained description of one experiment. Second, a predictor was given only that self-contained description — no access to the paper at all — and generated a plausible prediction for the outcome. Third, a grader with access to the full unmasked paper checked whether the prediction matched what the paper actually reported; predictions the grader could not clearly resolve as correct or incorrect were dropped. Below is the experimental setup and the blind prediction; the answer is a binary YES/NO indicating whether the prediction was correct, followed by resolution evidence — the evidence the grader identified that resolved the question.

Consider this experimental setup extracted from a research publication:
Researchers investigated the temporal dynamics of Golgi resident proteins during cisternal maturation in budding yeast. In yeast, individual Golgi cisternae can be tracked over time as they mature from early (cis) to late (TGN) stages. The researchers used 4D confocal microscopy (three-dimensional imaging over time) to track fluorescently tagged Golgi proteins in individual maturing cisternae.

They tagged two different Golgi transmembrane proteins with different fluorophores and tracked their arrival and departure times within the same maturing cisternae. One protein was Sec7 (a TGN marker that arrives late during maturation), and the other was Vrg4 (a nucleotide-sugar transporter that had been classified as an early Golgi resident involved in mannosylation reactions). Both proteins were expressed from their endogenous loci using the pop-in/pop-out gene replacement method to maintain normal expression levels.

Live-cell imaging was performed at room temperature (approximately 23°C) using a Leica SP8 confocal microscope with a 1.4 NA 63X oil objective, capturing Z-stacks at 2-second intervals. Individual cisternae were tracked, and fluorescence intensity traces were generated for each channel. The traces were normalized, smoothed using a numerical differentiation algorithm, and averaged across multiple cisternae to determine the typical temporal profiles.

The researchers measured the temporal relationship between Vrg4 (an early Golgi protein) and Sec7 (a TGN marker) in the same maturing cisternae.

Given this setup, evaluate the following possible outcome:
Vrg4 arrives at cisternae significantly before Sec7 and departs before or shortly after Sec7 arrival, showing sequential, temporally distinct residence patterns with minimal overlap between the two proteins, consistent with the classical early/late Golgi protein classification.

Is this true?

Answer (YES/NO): YES